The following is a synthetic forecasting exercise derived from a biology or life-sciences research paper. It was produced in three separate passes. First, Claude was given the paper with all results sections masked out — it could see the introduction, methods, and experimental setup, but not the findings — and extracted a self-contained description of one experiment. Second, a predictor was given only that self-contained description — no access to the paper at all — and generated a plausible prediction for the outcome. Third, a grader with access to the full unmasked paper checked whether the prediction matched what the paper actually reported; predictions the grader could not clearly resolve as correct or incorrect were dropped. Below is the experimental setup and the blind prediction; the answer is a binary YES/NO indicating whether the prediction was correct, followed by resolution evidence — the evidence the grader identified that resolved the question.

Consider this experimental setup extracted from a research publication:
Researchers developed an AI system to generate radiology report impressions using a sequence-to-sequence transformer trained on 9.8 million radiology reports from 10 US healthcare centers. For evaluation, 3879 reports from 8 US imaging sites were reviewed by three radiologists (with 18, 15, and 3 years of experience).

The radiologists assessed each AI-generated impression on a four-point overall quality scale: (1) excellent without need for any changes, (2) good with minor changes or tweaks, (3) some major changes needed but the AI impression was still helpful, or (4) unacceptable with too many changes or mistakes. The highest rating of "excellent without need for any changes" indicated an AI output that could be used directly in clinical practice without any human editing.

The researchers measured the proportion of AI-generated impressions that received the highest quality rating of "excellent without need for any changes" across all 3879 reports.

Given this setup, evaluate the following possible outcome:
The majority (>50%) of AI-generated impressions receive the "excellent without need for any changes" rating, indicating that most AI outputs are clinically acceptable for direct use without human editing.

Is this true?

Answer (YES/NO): YES